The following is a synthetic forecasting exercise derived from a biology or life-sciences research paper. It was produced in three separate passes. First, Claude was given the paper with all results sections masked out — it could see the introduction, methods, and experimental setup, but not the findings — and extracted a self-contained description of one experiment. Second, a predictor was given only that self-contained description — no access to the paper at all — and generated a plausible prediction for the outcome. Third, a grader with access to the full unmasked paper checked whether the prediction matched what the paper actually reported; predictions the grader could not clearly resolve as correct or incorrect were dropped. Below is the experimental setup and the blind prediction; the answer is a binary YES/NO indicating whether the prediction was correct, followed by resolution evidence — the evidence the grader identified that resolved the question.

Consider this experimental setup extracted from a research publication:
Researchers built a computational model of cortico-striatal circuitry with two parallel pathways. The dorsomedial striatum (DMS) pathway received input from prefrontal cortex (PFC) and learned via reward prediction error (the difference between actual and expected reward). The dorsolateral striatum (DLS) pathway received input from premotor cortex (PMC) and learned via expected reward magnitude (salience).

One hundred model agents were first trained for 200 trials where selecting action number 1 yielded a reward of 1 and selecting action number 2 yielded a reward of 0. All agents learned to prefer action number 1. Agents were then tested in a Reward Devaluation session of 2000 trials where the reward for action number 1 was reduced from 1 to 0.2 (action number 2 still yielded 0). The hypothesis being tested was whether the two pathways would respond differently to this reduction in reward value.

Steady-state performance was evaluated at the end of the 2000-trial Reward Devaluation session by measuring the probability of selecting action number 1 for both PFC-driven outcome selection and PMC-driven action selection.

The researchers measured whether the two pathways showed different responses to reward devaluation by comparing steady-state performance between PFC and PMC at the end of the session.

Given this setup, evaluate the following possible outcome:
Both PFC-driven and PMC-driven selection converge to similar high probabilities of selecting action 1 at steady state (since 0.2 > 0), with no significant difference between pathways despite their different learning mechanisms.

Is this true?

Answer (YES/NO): YES